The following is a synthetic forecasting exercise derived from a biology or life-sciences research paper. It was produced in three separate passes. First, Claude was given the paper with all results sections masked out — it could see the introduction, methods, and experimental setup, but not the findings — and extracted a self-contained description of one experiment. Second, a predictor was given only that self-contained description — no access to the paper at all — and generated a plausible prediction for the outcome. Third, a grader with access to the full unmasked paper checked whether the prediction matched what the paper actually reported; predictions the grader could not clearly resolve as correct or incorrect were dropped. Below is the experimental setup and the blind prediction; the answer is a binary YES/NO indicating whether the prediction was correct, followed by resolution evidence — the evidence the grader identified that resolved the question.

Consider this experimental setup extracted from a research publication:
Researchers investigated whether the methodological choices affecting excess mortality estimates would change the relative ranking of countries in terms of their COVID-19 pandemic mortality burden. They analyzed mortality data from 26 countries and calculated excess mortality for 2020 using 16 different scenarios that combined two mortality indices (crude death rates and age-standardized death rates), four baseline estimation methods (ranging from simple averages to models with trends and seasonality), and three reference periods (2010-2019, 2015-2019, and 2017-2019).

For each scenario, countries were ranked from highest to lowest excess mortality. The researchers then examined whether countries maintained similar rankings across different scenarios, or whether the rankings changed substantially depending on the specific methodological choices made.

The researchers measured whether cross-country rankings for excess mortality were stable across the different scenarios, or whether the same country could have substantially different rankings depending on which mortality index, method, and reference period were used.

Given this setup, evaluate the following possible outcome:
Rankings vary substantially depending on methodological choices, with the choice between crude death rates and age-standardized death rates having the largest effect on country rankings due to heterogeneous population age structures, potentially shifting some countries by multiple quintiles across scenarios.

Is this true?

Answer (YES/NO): NO